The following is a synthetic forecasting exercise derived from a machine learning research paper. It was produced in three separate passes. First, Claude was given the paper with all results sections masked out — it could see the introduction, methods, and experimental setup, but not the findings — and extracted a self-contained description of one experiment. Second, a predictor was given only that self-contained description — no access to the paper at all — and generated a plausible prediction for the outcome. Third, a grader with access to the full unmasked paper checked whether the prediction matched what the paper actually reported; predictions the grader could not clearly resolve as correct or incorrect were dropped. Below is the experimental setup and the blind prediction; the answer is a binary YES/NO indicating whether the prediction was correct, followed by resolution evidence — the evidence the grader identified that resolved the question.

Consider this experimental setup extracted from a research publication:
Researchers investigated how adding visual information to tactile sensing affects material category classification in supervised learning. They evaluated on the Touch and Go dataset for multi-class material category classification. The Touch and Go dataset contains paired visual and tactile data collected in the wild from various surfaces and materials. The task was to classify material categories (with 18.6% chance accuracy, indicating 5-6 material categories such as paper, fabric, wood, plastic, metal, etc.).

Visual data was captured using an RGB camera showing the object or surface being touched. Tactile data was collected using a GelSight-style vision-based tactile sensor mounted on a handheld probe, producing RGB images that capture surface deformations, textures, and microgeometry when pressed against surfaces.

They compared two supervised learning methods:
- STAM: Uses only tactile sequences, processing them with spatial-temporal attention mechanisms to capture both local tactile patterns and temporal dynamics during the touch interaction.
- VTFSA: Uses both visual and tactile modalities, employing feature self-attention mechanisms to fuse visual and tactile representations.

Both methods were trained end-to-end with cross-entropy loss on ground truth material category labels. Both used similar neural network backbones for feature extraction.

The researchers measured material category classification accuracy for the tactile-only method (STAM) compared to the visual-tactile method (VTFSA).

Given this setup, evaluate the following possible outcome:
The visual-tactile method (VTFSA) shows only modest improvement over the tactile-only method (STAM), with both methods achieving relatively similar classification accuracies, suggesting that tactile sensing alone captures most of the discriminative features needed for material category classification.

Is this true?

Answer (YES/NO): NO